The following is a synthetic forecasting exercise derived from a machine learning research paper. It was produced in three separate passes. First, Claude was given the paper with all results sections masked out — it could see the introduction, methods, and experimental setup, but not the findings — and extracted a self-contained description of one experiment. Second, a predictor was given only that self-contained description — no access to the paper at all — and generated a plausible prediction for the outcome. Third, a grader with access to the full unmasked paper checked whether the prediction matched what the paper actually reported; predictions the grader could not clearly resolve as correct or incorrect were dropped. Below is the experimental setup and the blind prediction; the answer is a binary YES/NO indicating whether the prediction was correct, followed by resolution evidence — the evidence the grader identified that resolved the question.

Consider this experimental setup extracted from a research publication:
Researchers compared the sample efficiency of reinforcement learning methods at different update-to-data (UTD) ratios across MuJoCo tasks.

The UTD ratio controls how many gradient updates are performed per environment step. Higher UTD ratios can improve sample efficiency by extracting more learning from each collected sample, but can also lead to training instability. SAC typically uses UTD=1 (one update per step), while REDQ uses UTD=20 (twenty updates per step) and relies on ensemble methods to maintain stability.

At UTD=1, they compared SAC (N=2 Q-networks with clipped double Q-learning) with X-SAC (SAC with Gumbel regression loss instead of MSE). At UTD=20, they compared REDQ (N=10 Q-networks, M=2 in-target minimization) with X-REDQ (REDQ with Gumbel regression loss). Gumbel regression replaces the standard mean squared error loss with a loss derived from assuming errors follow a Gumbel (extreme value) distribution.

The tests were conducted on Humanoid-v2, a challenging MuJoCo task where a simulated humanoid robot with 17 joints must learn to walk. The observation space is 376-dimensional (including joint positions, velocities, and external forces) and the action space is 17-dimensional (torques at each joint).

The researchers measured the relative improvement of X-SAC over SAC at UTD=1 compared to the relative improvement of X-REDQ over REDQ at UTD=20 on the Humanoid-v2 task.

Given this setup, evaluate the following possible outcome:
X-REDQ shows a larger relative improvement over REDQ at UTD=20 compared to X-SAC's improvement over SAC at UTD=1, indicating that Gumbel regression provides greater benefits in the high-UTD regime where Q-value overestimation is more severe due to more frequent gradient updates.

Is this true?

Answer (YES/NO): NO